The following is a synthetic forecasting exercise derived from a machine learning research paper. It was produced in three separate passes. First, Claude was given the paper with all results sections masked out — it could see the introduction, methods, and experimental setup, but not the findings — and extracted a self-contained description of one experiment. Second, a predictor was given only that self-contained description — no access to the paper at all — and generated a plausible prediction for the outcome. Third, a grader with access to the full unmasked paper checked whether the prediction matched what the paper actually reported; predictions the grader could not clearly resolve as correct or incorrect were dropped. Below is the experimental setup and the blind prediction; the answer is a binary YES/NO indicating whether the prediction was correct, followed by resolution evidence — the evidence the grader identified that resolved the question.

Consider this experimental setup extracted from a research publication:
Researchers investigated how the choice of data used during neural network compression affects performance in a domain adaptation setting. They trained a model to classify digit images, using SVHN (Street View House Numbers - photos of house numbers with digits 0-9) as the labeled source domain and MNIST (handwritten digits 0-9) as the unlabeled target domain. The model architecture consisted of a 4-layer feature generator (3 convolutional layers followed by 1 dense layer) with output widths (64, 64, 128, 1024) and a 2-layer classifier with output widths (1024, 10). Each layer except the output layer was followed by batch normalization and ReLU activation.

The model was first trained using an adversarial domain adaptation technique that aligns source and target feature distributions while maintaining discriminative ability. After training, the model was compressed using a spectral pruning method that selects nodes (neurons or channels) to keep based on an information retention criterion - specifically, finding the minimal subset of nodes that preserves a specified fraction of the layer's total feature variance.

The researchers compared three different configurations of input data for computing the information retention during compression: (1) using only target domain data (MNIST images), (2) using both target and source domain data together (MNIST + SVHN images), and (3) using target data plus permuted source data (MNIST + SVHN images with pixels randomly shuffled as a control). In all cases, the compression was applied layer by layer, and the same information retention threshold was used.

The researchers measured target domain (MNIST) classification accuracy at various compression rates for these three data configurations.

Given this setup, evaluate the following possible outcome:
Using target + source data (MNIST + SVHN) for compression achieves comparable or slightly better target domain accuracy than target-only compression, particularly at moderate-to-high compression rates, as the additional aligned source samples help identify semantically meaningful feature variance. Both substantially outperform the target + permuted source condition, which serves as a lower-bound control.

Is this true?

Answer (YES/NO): NO